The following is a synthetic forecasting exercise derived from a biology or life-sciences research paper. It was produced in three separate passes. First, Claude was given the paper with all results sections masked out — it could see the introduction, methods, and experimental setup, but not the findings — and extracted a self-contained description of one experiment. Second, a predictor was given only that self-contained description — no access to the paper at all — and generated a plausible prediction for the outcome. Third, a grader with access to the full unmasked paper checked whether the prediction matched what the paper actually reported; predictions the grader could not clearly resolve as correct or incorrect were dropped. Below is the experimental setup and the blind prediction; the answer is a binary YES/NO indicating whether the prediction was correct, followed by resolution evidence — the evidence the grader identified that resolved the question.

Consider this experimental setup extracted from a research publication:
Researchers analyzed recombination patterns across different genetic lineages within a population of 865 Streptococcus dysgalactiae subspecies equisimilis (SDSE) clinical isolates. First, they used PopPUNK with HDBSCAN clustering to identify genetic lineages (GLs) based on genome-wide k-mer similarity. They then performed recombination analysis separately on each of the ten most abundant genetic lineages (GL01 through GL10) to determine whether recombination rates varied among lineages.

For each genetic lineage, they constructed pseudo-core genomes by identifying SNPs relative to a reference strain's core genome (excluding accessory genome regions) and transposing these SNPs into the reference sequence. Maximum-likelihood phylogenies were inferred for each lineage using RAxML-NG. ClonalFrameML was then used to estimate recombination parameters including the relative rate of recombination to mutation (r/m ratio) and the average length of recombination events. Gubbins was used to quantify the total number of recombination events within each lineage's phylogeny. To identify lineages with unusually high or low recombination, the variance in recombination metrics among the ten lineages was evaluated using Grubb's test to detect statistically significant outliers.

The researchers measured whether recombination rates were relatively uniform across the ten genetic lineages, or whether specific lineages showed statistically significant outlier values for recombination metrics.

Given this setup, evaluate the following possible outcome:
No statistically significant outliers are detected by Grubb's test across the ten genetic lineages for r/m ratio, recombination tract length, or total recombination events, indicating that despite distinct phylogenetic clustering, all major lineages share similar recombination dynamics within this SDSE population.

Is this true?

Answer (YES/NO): YES